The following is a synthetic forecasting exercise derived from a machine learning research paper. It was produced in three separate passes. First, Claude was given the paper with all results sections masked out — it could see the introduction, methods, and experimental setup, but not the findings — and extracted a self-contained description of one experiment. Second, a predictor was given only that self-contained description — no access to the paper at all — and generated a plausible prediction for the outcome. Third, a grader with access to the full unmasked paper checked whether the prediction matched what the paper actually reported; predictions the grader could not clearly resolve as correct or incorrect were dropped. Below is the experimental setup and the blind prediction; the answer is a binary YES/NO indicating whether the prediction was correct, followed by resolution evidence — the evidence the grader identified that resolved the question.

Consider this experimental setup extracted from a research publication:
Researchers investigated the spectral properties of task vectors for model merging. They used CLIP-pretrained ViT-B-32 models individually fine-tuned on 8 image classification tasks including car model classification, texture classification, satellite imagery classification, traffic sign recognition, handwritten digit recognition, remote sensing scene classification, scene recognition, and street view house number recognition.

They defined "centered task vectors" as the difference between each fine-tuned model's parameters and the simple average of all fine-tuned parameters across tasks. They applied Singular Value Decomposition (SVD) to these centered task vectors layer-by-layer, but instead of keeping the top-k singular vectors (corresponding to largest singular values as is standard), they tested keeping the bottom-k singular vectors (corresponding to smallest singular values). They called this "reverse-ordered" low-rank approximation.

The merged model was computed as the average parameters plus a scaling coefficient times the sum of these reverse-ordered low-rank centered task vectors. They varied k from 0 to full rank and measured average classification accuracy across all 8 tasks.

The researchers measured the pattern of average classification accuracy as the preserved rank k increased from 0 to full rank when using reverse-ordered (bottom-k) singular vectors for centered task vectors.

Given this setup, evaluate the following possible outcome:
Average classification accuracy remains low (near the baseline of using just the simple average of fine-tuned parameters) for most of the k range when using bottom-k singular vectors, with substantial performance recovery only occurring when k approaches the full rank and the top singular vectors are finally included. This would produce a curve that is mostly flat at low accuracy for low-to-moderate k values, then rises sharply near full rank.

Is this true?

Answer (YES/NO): NO